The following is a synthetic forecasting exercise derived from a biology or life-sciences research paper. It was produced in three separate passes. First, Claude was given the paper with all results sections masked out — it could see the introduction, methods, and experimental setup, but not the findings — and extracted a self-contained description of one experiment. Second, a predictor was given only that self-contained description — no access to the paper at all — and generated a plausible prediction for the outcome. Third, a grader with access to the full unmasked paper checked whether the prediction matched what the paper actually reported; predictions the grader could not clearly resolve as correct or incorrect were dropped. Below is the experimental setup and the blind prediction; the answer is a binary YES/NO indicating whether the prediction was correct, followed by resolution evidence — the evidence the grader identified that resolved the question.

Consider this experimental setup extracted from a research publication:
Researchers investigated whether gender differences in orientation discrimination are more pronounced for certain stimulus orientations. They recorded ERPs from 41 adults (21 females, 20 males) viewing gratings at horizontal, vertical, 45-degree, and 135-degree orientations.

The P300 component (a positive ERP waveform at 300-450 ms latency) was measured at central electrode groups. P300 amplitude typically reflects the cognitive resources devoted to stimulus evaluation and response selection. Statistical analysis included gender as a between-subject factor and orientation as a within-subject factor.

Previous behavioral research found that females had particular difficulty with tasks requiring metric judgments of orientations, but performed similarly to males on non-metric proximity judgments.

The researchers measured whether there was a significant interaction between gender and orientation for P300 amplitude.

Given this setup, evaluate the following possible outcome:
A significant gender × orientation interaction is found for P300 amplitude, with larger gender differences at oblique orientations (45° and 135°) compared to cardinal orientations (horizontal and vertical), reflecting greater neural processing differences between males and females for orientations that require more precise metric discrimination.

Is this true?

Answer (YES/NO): NO